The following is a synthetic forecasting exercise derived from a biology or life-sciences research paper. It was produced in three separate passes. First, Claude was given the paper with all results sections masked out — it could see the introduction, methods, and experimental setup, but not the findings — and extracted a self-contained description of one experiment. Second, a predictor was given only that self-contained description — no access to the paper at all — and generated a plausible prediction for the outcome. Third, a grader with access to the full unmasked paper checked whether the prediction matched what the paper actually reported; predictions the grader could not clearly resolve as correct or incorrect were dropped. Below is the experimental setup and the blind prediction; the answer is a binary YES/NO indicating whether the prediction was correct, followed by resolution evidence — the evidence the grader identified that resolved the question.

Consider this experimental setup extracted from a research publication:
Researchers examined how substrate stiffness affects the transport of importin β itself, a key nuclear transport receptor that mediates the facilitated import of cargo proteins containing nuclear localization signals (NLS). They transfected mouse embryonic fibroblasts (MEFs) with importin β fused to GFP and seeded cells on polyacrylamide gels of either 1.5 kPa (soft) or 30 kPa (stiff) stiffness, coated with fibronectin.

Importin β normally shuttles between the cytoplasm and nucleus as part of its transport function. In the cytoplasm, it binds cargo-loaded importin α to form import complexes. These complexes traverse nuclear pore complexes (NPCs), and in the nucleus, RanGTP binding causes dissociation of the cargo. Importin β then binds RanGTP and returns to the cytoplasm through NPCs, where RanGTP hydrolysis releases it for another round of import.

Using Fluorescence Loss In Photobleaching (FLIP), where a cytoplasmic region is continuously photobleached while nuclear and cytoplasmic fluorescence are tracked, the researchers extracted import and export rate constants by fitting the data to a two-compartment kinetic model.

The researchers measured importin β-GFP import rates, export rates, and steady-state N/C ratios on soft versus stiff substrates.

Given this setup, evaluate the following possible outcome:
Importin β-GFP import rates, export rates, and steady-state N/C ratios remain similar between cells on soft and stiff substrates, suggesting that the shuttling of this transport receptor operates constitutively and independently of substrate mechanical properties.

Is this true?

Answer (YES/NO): NO